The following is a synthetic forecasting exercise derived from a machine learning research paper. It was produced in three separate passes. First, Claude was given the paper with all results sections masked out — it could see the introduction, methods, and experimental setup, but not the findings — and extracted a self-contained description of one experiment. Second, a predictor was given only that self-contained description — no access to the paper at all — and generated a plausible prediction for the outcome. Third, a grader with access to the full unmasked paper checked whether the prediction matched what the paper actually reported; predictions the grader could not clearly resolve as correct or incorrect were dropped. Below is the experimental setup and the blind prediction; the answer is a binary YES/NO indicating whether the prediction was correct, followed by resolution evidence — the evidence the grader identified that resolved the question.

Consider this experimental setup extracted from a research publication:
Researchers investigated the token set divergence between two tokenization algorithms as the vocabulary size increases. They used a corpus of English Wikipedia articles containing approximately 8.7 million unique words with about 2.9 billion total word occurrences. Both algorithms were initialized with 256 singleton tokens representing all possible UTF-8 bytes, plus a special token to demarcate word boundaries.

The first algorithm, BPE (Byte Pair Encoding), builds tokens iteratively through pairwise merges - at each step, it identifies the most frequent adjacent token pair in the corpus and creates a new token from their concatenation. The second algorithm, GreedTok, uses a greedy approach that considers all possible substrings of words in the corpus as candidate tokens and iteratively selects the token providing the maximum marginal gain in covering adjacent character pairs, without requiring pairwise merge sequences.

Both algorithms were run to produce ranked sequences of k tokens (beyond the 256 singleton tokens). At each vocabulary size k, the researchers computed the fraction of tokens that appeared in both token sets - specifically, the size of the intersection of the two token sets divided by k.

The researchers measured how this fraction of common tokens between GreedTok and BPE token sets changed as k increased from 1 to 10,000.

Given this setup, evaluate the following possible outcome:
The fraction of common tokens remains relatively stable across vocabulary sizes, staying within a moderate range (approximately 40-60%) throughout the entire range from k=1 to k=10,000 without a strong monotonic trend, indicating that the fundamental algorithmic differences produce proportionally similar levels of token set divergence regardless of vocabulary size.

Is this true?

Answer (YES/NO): NO